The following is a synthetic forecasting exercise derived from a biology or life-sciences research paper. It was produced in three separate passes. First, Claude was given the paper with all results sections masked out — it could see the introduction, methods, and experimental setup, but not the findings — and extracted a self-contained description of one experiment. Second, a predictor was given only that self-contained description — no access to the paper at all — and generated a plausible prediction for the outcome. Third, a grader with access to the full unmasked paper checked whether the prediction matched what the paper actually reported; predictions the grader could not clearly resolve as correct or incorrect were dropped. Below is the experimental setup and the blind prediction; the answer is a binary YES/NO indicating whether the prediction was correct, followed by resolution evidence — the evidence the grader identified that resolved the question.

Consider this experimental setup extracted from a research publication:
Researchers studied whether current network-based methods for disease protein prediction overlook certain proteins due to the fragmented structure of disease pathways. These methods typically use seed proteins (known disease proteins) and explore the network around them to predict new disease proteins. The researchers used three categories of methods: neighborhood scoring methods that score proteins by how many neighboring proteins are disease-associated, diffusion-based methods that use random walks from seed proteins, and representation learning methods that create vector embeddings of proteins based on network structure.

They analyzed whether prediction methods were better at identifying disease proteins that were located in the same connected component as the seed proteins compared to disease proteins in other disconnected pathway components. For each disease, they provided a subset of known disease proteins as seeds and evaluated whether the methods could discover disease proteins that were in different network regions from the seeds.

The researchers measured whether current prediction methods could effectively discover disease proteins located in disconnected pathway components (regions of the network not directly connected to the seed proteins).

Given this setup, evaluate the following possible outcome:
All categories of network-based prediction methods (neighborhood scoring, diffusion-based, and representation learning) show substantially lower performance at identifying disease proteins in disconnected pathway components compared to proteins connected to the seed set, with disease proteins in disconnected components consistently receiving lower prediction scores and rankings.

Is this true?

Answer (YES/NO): YES